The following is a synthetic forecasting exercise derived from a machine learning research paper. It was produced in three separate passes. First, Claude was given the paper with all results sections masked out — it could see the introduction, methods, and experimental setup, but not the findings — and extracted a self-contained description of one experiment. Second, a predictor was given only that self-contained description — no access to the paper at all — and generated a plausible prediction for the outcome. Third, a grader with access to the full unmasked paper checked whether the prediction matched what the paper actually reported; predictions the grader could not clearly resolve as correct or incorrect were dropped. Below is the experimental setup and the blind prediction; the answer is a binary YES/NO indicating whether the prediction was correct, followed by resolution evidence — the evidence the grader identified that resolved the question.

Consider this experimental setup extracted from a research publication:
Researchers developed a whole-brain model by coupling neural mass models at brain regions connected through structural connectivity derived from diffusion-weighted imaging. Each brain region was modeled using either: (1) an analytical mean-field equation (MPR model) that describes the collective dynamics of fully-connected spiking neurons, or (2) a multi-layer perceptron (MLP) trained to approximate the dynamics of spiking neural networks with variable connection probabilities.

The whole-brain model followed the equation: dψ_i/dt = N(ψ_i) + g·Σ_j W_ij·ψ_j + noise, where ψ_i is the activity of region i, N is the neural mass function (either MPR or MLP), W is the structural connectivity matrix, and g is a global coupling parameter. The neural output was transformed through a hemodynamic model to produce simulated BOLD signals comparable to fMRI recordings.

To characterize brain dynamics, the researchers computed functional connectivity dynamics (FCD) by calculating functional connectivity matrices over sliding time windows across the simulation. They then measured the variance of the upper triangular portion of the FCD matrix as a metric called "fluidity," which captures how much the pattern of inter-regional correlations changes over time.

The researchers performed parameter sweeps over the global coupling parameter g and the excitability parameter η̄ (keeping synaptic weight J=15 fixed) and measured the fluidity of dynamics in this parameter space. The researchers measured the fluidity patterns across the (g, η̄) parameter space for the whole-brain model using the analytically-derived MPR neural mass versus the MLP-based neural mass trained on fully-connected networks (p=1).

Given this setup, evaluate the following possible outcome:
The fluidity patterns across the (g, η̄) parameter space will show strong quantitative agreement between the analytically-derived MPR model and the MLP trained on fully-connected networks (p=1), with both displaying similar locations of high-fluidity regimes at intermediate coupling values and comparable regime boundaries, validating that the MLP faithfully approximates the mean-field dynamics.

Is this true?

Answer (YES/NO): YES